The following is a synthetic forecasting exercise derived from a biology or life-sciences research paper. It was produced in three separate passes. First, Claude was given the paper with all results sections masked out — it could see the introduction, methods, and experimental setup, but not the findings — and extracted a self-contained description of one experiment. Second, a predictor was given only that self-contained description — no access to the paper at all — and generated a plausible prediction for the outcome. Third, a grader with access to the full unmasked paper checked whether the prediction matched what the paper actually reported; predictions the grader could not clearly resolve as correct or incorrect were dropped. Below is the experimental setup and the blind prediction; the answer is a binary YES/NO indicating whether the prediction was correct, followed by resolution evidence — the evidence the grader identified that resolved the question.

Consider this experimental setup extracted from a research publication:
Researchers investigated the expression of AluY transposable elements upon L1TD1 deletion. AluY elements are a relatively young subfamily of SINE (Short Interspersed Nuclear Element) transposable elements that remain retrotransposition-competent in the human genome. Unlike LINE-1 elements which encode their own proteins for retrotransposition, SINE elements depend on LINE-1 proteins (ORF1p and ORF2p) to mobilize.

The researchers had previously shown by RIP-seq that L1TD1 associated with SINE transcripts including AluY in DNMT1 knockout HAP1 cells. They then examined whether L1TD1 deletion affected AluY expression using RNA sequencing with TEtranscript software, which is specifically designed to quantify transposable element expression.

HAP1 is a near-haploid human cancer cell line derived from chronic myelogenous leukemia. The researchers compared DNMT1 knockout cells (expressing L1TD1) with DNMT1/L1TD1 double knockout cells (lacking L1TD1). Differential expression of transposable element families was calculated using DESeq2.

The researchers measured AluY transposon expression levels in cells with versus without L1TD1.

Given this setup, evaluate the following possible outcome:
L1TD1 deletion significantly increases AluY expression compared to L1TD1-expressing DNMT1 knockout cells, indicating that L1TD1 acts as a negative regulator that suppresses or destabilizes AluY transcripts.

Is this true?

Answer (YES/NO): YES